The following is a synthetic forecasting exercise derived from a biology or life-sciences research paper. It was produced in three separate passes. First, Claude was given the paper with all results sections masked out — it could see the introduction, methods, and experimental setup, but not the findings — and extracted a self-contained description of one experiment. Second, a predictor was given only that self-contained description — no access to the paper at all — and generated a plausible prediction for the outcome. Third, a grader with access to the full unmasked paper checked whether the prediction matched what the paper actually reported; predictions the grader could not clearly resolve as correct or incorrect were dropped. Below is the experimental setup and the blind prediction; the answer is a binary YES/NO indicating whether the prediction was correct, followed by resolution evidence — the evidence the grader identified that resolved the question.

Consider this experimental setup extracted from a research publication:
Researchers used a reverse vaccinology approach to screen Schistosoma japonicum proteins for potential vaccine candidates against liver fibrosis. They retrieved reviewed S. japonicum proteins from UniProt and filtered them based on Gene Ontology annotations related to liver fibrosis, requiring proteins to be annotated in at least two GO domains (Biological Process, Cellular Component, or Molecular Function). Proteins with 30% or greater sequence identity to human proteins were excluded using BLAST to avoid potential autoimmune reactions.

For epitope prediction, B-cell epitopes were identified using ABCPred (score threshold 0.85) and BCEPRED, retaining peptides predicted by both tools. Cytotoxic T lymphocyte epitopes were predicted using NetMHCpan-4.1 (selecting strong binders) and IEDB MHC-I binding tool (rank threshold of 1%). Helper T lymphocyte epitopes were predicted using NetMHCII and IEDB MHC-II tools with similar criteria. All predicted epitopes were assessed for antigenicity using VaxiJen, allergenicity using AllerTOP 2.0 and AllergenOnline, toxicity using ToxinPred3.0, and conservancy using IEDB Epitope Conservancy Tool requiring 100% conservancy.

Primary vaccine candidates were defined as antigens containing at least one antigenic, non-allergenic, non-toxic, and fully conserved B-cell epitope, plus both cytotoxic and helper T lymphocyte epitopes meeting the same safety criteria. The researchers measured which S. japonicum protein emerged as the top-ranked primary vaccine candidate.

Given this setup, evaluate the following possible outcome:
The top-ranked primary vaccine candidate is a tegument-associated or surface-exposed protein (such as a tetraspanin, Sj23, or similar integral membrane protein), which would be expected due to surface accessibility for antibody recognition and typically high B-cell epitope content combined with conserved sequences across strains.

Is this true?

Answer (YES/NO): NO